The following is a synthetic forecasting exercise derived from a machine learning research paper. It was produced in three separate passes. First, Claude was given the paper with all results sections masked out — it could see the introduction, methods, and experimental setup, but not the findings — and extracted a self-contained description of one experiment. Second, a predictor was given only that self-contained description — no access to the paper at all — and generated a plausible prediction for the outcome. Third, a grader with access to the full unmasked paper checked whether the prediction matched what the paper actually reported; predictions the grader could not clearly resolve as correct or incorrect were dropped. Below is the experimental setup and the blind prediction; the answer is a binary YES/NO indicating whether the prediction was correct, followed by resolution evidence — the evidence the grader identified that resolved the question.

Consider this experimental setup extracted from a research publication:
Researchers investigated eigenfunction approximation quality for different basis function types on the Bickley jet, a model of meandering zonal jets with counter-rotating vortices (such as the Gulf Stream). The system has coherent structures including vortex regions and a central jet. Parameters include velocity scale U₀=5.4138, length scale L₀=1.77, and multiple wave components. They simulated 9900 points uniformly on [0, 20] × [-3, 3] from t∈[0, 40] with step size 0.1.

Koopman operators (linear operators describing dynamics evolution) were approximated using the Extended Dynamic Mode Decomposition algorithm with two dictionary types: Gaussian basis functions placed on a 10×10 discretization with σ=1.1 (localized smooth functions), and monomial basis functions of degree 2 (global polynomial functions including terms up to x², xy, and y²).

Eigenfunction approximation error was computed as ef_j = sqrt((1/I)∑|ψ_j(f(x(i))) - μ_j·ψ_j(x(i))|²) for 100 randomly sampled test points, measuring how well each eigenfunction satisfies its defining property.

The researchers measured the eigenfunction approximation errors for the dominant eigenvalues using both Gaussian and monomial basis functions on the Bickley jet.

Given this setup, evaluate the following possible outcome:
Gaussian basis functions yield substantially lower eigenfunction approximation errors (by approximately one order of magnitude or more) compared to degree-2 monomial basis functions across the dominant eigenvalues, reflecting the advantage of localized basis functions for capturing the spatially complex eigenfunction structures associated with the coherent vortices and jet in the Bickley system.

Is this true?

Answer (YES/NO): NO